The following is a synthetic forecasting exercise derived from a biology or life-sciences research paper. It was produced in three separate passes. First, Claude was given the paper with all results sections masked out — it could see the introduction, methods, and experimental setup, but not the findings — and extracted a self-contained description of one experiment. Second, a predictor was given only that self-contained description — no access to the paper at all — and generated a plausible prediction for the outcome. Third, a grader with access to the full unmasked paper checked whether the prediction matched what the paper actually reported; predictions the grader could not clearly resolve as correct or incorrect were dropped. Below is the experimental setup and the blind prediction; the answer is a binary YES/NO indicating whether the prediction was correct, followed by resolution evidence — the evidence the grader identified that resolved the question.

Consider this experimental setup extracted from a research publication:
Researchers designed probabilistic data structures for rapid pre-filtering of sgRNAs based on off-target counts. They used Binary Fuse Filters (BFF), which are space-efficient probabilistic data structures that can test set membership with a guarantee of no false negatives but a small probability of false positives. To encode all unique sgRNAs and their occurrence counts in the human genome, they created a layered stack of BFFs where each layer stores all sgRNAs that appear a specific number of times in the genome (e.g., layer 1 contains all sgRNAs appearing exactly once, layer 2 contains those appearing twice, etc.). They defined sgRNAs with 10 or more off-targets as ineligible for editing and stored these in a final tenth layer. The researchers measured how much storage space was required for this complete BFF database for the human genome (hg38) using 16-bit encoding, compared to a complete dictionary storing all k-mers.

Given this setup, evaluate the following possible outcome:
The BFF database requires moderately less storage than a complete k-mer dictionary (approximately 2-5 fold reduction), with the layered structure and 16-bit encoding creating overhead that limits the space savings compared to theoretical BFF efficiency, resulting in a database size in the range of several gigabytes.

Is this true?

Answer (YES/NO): NO